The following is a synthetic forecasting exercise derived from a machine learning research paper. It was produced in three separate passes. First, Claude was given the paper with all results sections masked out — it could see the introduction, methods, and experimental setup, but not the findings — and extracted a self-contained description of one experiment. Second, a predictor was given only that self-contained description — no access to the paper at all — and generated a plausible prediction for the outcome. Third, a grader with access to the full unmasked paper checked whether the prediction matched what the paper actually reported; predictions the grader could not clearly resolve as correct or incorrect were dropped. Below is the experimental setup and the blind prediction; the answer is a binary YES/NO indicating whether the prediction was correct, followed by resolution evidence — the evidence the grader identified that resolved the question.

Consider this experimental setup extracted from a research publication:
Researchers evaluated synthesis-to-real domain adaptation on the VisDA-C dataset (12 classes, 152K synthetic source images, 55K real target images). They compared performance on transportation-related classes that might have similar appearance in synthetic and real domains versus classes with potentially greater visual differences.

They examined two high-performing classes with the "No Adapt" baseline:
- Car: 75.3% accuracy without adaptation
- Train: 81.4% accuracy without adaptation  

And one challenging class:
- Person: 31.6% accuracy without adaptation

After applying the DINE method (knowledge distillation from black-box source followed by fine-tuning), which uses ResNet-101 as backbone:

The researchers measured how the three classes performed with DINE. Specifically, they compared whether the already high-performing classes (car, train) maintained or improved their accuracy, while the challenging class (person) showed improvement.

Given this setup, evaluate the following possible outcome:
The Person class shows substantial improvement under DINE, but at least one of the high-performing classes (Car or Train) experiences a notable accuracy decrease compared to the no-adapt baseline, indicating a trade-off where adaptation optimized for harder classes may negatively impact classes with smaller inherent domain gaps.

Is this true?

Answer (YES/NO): YES